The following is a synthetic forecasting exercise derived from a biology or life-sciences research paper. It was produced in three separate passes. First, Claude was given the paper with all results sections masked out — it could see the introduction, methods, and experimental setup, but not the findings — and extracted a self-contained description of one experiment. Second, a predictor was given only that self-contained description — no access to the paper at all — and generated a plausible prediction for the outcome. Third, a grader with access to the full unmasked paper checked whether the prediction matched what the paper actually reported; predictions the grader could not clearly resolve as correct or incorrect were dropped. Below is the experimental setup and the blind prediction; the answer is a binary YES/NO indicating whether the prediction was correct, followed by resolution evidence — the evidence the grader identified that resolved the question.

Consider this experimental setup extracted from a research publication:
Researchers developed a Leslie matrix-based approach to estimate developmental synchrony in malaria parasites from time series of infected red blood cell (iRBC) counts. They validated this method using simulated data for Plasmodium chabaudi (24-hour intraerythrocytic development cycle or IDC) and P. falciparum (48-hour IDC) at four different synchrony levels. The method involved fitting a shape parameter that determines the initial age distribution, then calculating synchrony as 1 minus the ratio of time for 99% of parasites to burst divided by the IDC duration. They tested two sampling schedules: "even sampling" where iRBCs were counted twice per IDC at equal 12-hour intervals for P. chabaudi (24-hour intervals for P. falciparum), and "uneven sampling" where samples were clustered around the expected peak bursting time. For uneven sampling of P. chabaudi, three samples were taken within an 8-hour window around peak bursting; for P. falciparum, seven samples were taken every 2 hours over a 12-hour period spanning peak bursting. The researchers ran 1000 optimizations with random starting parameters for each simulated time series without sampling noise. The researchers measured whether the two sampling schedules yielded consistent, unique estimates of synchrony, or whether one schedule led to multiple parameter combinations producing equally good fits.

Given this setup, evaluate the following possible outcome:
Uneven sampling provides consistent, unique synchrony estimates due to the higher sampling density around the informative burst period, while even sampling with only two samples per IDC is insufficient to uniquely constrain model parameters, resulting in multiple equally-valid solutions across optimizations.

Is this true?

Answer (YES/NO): YES